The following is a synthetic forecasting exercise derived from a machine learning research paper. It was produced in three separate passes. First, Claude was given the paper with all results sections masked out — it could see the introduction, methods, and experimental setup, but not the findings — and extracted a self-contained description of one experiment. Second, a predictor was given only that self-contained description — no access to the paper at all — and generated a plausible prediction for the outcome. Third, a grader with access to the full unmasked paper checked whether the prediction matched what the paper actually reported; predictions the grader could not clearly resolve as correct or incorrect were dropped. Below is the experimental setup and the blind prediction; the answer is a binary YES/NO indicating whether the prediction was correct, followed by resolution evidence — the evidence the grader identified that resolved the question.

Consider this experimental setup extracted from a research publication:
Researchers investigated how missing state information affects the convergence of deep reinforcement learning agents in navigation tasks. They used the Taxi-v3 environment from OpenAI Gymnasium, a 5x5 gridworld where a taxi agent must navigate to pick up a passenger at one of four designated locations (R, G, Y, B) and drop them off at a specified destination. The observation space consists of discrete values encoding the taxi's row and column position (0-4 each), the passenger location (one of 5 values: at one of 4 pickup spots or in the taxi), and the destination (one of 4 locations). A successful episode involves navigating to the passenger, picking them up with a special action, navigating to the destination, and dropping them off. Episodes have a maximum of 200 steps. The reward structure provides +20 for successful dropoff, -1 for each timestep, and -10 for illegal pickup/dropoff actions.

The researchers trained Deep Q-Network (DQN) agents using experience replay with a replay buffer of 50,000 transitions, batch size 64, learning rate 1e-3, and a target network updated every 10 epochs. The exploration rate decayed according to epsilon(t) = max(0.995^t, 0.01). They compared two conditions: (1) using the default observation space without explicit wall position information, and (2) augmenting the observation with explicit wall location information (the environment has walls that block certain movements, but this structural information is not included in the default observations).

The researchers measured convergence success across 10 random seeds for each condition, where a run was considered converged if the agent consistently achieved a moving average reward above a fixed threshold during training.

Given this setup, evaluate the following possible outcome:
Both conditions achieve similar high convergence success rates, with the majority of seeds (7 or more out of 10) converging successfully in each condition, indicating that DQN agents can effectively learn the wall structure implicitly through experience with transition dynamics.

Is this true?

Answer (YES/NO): NO